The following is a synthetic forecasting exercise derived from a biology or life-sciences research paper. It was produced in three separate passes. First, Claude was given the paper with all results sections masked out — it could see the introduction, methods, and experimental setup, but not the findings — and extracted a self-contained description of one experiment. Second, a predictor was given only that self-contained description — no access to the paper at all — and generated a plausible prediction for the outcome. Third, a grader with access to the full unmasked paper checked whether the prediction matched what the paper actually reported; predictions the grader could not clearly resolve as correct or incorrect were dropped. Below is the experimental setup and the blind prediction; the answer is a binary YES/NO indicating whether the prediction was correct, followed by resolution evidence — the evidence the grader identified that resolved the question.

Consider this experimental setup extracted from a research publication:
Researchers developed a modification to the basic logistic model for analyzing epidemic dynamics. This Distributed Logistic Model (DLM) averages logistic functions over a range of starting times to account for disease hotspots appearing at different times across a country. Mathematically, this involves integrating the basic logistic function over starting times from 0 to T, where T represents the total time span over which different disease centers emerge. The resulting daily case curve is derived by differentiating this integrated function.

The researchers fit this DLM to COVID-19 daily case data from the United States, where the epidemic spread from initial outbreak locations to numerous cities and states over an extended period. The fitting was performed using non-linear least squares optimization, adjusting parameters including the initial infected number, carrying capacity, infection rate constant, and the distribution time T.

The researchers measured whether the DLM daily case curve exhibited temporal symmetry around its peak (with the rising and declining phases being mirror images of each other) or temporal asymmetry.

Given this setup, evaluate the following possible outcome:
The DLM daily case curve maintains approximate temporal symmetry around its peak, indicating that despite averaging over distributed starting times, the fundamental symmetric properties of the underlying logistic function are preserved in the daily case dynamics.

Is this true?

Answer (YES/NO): YES